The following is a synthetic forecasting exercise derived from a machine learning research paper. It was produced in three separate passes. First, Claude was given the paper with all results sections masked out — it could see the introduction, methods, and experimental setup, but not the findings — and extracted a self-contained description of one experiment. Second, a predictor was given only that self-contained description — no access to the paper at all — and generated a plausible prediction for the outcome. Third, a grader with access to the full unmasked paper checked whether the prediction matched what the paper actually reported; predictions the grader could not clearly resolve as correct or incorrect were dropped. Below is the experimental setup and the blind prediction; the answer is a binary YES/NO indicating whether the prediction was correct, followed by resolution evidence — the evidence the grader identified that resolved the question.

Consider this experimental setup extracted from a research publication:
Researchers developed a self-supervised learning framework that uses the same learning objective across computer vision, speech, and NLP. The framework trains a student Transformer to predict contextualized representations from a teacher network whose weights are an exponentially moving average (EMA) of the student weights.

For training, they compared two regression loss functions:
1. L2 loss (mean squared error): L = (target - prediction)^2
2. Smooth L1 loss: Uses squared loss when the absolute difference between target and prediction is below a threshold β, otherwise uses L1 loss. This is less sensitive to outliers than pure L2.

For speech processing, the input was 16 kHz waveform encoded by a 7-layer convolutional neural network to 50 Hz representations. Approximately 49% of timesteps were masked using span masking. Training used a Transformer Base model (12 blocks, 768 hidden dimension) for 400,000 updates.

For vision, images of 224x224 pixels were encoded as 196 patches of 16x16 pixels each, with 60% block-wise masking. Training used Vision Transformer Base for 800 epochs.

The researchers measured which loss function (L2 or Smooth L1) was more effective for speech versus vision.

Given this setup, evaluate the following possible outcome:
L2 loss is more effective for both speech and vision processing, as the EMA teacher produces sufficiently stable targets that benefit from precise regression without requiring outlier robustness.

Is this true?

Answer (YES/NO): NO